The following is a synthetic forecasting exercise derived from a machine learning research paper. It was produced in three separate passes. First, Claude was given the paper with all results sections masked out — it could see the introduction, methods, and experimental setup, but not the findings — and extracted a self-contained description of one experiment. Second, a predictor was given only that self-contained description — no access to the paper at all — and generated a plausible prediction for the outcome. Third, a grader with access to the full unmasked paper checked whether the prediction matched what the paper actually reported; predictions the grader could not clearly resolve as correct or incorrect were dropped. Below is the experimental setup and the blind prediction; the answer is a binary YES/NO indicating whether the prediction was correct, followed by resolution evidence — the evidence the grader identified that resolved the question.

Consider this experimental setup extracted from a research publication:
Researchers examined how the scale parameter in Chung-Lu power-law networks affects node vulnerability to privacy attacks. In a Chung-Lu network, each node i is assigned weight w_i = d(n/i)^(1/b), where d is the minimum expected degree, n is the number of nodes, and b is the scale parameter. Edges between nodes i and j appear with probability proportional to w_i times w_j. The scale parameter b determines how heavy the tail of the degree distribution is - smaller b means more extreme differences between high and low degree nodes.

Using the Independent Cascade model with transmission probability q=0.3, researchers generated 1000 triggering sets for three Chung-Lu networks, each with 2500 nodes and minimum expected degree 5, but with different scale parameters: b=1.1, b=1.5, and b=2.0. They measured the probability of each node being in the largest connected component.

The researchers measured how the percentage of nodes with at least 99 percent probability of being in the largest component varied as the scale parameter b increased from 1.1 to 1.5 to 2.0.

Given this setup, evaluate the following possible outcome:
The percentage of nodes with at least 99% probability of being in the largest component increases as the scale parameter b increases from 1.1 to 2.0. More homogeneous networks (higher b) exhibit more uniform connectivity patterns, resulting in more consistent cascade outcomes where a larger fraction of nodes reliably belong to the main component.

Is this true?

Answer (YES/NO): NO